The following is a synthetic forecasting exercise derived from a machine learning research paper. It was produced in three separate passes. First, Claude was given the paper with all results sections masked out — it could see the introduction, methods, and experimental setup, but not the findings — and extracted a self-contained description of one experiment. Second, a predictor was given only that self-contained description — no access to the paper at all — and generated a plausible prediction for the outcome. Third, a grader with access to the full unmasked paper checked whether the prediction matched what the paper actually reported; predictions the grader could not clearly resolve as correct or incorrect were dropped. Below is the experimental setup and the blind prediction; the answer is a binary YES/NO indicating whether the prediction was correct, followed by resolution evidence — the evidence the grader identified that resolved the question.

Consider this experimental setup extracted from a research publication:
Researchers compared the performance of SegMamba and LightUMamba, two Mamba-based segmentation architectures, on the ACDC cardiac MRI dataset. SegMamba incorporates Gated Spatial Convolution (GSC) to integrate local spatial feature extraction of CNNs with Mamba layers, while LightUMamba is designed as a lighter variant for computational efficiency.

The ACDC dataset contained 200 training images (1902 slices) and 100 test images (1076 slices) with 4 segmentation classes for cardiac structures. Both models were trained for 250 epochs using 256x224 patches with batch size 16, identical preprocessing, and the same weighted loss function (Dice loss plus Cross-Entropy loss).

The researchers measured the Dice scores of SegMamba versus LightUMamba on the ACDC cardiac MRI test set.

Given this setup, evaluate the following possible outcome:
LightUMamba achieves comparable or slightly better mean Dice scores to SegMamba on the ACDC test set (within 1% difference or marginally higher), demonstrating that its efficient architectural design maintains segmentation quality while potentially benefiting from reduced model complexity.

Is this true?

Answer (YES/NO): YES